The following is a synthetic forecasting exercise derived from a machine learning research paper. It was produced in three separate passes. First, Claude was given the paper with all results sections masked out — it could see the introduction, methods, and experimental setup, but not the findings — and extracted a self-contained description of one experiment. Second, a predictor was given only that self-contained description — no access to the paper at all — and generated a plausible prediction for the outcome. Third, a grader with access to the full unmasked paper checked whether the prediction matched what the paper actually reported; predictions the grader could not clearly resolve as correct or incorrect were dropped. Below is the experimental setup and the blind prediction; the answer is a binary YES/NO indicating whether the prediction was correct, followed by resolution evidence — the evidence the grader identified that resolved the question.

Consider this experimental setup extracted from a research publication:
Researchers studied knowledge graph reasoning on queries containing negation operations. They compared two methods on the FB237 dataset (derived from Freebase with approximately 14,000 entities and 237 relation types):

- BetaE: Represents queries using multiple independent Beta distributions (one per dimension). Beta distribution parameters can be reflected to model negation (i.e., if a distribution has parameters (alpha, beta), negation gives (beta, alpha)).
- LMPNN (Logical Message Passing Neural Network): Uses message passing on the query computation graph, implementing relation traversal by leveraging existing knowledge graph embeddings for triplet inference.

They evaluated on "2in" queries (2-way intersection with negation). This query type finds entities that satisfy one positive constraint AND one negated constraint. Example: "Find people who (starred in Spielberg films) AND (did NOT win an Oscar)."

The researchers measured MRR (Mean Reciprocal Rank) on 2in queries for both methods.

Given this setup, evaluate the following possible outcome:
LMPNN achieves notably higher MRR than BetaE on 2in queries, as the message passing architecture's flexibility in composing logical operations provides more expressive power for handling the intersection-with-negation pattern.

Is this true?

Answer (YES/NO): YES